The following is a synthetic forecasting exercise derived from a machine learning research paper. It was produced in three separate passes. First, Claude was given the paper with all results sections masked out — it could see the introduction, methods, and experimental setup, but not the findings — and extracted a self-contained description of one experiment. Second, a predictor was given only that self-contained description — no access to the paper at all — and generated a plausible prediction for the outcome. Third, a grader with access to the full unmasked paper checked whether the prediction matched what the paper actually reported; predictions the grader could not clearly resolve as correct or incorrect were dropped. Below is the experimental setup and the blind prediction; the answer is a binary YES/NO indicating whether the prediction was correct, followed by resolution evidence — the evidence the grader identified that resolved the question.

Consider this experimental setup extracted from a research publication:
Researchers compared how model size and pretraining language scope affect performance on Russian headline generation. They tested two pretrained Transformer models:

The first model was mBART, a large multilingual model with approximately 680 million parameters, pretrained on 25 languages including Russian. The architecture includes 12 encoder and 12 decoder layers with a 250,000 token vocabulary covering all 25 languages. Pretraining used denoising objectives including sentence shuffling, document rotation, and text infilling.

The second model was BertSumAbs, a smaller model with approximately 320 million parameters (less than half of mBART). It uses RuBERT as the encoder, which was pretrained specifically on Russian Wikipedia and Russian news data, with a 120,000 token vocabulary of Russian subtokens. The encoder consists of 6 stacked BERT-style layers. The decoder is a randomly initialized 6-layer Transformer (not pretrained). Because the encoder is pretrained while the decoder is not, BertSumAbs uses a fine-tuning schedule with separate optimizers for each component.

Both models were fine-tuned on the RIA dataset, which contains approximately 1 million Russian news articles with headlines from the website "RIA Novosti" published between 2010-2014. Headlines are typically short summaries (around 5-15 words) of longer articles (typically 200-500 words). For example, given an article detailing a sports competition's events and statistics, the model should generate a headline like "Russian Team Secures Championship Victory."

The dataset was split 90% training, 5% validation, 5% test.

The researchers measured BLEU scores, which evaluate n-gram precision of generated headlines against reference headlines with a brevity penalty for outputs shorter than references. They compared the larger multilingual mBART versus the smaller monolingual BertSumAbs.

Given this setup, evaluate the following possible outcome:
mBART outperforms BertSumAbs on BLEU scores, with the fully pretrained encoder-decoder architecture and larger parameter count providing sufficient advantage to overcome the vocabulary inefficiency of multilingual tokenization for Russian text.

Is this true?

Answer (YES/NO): NO